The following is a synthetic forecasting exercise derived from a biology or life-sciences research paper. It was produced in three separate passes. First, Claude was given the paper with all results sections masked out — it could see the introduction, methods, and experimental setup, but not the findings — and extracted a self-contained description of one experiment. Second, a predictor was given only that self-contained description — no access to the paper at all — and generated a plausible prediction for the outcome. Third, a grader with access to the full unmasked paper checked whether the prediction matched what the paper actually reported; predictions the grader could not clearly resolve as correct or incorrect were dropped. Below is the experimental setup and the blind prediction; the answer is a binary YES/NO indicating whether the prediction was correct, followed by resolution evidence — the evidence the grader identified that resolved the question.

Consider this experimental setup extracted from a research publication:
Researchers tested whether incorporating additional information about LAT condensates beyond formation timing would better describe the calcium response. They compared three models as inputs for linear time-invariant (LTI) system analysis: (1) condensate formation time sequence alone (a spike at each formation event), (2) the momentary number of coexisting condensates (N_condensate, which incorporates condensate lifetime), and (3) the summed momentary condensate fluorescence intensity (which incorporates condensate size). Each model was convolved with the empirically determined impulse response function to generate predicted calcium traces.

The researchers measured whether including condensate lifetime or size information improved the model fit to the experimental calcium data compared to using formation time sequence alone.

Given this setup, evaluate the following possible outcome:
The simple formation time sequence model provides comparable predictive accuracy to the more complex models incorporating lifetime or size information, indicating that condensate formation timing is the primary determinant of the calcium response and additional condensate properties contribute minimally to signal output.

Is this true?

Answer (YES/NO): YES